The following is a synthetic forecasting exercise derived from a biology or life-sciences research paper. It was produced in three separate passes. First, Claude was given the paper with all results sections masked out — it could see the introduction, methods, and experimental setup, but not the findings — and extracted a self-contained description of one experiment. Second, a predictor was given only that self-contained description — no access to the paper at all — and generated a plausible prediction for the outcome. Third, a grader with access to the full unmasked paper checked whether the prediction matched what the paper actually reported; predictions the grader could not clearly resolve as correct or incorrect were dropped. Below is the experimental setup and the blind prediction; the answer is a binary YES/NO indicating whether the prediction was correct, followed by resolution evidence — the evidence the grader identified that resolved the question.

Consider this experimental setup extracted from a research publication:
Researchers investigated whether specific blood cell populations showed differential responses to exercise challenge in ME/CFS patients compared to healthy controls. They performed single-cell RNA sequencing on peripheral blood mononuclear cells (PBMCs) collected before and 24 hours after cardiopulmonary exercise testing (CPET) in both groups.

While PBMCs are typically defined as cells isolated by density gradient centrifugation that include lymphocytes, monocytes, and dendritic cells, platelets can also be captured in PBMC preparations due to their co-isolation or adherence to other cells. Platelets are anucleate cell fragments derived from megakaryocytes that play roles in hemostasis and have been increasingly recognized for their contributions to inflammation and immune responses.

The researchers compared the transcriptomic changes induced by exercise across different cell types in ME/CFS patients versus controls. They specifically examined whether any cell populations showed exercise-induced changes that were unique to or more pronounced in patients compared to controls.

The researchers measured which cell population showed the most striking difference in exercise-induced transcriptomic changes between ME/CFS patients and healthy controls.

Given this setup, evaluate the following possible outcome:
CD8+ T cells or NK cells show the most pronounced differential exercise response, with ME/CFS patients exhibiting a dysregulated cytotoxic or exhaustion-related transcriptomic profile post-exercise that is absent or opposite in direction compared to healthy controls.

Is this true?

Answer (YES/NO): NO